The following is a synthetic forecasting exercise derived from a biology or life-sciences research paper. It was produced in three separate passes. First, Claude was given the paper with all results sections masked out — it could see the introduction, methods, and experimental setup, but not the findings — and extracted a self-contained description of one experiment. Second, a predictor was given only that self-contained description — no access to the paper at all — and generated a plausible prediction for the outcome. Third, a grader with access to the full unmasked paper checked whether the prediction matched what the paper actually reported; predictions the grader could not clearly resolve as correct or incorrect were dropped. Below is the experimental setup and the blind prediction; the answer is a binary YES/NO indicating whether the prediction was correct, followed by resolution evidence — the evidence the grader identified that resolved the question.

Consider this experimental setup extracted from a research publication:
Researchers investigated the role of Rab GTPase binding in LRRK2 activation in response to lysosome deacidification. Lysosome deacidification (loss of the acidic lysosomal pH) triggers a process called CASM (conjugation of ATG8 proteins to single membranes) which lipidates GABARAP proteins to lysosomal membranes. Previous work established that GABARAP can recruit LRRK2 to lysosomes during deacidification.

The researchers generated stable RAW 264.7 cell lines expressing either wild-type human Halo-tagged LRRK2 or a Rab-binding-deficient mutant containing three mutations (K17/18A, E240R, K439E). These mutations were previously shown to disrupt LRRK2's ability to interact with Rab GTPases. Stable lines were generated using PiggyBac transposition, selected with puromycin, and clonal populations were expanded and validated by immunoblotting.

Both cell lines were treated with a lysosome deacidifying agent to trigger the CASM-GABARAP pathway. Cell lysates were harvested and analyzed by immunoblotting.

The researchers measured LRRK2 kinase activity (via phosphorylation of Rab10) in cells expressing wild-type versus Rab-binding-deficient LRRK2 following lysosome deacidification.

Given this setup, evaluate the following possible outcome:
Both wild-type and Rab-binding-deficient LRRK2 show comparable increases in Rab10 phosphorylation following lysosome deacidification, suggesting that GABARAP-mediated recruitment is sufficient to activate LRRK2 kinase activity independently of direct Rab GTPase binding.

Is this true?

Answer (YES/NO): NO